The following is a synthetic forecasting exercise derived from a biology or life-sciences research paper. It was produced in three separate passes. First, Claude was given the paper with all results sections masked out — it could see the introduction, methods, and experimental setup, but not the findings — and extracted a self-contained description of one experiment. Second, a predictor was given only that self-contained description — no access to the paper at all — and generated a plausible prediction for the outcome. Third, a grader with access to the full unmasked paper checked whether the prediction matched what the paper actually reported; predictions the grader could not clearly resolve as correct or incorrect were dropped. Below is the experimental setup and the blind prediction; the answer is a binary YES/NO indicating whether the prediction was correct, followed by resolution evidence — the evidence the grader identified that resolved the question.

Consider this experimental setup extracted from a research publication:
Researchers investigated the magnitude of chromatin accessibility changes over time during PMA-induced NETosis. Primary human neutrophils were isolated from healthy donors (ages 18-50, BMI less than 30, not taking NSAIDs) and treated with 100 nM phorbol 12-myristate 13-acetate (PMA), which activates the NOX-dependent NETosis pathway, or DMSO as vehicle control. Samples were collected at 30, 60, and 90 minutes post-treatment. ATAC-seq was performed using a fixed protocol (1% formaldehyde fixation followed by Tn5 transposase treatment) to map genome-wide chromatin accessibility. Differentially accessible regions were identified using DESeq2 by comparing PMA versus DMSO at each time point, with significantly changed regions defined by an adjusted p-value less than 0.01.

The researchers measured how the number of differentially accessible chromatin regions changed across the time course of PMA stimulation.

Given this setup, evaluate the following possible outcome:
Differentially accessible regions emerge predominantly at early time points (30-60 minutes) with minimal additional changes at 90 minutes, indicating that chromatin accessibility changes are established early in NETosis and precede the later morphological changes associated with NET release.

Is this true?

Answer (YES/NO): YES